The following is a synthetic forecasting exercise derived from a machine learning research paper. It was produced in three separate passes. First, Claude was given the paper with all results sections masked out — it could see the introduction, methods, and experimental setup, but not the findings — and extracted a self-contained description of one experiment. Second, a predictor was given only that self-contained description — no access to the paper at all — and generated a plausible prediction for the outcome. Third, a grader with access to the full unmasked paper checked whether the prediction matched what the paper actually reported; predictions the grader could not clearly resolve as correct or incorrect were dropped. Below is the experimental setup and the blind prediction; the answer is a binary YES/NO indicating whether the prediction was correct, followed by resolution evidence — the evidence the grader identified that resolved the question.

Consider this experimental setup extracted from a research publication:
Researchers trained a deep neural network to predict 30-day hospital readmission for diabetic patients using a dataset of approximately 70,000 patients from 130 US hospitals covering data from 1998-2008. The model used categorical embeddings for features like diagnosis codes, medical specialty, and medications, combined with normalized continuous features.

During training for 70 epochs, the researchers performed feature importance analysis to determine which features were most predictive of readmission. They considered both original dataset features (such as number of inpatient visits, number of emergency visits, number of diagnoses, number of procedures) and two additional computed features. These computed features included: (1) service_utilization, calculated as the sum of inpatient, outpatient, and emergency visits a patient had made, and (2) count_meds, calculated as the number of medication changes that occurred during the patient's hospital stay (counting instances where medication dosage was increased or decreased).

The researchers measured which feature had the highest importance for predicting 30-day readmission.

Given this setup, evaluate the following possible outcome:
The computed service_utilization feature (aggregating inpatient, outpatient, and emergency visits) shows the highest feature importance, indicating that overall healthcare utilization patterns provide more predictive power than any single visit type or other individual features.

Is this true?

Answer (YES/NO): NO